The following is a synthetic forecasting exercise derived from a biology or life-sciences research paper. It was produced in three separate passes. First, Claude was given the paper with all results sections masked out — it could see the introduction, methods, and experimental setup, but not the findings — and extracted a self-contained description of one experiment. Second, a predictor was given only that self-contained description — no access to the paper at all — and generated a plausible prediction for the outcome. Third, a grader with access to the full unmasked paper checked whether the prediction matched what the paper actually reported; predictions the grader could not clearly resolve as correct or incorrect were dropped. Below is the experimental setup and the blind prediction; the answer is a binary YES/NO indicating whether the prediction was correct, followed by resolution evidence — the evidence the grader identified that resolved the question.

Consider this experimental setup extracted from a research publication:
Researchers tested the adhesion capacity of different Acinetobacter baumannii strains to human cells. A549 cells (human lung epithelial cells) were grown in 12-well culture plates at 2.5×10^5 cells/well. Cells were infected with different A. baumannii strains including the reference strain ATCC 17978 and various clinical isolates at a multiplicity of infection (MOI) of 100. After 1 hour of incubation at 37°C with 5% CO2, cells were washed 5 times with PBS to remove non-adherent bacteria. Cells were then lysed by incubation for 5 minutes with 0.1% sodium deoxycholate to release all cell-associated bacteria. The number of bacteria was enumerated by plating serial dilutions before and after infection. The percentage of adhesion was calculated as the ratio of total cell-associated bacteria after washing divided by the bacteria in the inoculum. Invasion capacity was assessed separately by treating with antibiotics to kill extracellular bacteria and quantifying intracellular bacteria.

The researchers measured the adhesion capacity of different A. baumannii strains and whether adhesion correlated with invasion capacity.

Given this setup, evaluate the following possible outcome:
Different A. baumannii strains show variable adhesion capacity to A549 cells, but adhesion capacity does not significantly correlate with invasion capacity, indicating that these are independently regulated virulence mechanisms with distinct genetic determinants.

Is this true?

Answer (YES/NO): NO